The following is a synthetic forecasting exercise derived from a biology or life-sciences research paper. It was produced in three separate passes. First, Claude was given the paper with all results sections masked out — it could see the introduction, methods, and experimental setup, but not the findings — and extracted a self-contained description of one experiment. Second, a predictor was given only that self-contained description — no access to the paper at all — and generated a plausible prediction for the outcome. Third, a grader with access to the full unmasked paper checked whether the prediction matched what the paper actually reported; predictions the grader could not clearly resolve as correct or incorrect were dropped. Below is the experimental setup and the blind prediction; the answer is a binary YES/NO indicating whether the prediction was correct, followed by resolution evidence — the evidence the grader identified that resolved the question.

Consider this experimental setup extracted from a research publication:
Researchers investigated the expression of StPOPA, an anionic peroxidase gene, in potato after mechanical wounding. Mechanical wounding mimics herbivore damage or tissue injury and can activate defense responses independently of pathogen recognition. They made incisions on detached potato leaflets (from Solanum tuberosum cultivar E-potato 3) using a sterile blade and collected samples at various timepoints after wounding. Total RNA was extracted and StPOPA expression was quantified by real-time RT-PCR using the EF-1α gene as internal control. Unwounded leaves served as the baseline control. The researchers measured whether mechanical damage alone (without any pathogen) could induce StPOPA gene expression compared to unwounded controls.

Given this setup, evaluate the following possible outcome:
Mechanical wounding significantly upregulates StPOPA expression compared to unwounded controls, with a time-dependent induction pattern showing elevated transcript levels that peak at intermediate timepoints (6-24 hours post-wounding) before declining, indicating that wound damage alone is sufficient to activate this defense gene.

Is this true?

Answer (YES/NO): NO